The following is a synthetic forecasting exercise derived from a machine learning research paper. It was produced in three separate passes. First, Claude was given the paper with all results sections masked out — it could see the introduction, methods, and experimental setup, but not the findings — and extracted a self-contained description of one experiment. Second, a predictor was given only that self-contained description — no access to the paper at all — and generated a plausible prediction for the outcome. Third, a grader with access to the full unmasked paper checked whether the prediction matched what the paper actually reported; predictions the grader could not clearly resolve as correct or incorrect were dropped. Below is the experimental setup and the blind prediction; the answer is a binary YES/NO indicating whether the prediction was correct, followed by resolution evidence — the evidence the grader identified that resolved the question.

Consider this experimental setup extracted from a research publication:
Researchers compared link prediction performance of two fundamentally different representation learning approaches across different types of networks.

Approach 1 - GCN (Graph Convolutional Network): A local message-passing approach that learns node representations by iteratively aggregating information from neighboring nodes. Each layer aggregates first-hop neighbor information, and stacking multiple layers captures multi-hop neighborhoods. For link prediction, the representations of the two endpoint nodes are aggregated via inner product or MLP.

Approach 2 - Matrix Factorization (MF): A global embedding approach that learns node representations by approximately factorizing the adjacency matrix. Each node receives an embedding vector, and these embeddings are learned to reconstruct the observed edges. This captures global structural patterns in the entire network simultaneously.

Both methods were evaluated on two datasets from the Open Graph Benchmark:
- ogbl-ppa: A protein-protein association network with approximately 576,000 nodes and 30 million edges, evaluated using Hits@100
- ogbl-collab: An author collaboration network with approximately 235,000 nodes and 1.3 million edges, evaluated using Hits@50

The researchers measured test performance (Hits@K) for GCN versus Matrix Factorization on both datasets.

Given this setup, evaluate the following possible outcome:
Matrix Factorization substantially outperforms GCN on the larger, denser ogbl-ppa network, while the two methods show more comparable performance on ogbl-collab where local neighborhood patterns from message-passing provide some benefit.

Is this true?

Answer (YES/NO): NO